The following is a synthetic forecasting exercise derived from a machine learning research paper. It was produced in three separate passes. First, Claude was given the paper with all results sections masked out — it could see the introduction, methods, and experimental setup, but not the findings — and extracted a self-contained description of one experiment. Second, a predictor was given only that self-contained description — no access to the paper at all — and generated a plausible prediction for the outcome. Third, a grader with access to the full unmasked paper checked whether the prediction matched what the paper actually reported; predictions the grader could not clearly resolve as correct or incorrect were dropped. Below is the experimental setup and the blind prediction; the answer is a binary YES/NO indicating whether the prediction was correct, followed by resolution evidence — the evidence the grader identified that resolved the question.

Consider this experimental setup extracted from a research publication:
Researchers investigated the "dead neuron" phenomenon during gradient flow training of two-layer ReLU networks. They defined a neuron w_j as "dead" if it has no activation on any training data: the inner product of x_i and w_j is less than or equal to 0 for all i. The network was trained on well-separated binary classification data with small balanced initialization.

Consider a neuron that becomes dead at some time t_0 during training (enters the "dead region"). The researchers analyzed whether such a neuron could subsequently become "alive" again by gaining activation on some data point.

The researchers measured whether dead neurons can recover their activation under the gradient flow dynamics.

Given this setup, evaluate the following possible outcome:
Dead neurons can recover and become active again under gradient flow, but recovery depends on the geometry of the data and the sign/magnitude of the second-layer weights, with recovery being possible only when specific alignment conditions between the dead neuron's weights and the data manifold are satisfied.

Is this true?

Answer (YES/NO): NO